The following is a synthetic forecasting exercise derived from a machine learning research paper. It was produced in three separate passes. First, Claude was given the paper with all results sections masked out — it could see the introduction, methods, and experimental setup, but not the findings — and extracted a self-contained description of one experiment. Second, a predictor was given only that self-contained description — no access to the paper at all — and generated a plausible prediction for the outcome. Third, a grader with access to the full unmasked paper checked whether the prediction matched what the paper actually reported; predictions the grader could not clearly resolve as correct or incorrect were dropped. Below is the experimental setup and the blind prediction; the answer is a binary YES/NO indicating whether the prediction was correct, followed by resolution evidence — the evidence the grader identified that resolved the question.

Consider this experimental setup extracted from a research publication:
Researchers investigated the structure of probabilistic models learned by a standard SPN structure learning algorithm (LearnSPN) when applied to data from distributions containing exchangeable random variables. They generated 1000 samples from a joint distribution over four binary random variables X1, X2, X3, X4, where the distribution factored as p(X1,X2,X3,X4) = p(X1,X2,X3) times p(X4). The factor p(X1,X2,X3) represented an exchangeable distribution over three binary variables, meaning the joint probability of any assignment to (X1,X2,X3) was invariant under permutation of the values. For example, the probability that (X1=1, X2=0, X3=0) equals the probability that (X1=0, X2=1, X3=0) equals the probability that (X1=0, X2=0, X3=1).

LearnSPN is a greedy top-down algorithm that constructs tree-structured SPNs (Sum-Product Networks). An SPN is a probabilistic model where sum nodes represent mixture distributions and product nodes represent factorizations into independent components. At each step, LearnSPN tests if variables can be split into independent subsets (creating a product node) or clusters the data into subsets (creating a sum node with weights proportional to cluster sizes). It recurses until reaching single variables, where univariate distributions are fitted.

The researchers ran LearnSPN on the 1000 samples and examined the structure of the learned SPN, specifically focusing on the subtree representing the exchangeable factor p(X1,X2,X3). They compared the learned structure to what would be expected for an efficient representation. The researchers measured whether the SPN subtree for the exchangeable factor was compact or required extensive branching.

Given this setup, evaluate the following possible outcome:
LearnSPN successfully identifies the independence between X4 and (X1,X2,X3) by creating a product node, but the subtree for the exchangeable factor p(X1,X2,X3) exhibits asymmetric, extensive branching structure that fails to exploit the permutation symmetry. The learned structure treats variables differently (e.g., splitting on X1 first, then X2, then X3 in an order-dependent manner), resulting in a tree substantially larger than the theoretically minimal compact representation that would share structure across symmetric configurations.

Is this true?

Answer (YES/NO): YES